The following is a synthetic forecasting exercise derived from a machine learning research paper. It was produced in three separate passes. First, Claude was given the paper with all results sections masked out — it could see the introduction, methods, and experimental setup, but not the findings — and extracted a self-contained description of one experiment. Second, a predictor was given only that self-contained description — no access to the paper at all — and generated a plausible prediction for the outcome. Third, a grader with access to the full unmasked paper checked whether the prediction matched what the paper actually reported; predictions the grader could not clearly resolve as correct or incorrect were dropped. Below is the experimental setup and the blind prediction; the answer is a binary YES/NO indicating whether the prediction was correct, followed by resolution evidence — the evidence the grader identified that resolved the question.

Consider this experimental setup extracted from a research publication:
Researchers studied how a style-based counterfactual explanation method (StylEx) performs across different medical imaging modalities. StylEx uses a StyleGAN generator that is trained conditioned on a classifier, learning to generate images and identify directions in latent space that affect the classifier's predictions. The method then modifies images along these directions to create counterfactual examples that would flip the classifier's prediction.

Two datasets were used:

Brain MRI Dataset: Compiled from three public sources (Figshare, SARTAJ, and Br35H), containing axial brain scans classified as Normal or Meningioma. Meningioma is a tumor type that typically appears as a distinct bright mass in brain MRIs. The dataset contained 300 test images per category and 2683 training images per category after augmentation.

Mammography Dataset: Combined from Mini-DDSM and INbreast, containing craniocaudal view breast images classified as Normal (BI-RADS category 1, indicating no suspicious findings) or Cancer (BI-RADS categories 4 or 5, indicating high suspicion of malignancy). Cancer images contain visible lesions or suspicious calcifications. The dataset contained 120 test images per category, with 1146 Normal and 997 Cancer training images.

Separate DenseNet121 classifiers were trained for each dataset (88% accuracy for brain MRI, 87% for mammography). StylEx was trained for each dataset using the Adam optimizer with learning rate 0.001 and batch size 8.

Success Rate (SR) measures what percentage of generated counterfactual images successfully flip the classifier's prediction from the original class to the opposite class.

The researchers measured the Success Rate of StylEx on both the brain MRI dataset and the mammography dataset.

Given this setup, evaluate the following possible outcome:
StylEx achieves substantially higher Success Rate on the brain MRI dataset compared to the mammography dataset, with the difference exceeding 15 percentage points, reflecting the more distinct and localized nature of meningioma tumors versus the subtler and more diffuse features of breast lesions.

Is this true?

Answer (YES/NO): NO